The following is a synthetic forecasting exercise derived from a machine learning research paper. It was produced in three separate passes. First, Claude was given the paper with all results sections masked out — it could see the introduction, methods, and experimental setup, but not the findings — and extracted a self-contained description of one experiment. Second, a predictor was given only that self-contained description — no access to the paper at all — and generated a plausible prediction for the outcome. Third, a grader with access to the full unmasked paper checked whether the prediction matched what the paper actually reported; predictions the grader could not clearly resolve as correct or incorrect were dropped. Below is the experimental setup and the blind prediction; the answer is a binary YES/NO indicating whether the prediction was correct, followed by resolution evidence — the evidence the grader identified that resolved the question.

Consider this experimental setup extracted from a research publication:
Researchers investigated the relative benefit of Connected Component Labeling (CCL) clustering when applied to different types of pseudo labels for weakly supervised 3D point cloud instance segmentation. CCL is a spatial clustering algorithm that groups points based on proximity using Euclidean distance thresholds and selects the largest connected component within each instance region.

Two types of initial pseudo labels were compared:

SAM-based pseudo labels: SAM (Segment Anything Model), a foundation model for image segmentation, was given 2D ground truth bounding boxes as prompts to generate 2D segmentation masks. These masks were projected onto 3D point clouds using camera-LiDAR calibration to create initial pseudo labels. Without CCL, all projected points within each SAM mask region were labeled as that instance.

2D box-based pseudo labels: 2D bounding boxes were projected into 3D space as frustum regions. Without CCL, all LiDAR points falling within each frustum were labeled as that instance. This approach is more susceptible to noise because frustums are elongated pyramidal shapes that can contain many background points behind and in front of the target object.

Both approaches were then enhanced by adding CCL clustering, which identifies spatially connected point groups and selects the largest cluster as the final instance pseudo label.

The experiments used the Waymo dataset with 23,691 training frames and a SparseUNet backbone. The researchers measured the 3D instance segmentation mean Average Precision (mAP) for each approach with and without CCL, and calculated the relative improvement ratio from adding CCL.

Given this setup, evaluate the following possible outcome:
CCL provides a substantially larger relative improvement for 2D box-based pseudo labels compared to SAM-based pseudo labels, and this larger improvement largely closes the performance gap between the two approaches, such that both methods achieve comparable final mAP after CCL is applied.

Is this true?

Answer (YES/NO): NO